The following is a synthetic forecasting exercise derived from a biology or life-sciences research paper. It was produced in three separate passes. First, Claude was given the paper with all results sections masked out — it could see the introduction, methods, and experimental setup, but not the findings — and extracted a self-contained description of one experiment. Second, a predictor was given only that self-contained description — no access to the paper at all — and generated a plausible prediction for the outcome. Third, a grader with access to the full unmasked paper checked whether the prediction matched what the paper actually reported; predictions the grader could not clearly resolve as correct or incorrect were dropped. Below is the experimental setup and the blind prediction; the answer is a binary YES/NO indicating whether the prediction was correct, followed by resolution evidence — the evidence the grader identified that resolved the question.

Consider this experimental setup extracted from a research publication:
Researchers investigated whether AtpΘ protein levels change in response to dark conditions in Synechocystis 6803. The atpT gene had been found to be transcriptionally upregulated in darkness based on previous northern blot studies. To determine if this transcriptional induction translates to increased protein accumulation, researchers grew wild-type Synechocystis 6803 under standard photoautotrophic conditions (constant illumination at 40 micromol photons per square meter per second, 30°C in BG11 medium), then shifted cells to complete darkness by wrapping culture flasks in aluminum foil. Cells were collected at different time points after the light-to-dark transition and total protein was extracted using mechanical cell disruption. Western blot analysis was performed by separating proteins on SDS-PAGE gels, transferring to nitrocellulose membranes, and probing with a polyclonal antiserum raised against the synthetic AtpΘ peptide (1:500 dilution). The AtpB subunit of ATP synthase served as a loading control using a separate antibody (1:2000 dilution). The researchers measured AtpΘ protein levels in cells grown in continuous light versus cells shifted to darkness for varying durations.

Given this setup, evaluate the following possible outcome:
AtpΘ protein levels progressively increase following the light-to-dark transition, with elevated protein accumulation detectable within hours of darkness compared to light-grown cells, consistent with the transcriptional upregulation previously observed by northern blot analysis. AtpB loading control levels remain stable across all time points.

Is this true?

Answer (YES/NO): YES